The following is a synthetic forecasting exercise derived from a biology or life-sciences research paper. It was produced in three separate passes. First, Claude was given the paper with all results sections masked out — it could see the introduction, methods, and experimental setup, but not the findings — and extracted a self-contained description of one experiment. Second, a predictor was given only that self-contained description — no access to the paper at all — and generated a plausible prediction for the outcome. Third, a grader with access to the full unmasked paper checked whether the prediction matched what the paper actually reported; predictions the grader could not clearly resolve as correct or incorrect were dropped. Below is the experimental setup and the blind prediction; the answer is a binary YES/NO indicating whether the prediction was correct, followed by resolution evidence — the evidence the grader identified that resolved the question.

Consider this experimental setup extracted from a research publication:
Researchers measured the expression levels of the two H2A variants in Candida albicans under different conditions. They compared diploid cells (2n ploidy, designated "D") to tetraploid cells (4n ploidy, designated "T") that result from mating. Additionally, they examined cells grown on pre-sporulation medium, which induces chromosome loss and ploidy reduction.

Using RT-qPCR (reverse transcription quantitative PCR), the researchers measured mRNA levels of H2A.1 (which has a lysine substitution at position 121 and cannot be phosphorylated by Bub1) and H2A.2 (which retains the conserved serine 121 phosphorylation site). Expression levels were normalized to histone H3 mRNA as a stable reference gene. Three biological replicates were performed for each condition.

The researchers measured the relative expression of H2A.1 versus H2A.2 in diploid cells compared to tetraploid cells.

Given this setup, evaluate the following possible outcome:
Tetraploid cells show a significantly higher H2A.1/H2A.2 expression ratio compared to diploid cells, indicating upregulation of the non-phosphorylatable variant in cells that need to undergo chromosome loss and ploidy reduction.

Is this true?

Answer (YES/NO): NO